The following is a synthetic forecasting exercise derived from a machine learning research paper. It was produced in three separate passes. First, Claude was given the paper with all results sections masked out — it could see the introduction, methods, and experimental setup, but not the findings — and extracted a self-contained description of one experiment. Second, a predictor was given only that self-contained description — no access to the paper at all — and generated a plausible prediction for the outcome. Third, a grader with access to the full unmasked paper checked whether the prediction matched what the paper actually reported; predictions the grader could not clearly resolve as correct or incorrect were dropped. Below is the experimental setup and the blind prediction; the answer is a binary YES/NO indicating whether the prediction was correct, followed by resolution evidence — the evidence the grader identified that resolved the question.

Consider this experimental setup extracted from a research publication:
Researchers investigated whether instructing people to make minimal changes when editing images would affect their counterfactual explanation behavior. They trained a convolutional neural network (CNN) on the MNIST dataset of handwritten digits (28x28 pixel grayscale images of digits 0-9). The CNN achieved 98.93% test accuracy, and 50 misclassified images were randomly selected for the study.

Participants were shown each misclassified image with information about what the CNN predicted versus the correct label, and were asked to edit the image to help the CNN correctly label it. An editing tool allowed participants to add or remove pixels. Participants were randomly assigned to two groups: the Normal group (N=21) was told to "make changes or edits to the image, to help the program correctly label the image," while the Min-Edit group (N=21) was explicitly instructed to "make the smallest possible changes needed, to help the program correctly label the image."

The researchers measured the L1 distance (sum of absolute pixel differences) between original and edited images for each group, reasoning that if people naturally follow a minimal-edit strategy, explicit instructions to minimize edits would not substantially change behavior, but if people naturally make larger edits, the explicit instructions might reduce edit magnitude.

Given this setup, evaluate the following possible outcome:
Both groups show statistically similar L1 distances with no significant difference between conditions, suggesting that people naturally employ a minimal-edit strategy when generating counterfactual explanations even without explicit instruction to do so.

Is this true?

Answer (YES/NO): NO